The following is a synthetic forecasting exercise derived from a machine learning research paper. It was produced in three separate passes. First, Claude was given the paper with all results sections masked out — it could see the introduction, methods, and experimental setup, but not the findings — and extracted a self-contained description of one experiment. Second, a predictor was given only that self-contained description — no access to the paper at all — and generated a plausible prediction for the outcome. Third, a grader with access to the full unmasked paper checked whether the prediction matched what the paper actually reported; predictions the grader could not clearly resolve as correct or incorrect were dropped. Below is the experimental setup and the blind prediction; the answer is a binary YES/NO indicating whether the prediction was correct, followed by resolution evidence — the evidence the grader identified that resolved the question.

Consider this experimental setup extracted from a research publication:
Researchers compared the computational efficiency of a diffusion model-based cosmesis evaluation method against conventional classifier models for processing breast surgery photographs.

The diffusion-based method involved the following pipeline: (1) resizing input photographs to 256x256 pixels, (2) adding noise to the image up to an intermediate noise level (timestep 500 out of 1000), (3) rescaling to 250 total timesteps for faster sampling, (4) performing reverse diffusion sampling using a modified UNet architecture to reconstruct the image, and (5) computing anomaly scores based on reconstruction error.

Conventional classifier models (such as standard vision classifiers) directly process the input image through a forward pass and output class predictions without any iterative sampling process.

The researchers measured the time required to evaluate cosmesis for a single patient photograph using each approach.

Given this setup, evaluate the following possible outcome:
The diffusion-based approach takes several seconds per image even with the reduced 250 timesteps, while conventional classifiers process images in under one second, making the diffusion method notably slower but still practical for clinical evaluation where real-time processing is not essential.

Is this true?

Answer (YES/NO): NO